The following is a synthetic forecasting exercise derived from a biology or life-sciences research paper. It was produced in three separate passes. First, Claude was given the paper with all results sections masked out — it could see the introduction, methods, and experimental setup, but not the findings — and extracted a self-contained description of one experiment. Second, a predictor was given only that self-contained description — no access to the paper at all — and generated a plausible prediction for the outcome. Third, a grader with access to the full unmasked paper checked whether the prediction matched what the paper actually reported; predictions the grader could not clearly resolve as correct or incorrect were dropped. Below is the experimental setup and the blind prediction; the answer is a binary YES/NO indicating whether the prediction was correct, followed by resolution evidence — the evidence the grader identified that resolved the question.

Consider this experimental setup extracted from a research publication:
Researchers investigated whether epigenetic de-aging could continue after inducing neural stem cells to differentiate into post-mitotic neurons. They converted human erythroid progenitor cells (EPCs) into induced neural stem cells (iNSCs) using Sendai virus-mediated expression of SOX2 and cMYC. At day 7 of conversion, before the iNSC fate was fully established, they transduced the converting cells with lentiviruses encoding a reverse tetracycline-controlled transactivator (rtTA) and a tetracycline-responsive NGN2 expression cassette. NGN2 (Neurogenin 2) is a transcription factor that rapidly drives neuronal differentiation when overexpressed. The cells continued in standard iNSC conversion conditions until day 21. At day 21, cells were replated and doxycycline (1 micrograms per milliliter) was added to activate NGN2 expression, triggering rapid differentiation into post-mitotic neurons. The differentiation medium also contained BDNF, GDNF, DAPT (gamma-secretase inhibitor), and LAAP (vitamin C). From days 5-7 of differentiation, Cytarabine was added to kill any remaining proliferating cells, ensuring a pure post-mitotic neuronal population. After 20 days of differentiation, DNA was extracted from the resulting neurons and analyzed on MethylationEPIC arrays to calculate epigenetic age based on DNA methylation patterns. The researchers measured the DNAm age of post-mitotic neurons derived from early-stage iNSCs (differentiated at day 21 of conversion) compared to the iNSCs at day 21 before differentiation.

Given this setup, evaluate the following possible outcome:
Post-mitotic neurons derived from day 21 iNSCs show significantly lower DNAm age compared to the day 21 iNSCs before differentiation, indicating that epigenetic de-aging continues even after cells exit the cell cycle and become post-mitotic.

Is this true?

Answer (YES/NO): NO